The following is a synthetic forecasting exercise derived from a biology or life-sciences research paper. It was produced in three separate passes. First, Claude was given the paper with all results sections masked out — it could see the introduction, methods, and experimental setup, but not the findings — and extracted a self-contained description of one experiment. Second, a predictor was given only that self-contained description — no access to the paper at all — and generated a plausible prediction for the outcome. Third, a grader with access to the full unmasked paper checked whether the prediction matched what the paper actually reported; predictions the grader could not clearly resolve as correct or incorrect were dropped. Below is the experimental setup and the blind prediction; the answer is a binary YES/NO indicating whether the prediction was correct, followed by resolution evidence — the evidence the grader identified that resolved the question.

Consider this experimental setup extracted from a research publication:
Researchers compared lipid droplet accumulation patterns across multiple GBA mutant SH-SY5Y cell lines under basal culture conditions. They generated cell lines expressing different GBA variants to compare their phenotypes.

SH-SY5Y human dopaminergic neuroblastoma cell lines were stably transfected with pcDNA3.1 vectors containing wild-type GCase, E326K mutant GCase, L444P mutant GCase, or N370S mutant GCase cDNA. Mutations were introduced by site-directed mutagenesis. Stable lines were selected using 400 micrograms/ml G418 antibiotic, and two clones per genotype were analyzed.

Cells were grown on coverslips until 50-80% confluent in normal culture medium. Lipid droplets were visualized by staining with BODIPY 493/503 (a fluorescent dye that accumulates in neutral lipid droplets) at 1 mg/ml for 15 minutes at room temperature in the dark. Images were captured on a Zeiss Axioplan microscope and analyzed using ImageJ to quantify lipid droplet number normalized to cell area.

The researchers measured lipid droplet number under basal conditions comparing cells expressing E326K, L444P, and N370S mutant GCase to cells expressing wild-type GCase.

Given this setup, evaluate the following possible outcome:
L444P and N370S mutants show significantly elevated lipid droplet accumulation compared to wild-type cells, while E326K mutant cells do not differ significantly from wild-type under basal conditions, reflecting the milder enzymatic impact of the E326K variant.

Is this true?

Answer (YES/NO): NO